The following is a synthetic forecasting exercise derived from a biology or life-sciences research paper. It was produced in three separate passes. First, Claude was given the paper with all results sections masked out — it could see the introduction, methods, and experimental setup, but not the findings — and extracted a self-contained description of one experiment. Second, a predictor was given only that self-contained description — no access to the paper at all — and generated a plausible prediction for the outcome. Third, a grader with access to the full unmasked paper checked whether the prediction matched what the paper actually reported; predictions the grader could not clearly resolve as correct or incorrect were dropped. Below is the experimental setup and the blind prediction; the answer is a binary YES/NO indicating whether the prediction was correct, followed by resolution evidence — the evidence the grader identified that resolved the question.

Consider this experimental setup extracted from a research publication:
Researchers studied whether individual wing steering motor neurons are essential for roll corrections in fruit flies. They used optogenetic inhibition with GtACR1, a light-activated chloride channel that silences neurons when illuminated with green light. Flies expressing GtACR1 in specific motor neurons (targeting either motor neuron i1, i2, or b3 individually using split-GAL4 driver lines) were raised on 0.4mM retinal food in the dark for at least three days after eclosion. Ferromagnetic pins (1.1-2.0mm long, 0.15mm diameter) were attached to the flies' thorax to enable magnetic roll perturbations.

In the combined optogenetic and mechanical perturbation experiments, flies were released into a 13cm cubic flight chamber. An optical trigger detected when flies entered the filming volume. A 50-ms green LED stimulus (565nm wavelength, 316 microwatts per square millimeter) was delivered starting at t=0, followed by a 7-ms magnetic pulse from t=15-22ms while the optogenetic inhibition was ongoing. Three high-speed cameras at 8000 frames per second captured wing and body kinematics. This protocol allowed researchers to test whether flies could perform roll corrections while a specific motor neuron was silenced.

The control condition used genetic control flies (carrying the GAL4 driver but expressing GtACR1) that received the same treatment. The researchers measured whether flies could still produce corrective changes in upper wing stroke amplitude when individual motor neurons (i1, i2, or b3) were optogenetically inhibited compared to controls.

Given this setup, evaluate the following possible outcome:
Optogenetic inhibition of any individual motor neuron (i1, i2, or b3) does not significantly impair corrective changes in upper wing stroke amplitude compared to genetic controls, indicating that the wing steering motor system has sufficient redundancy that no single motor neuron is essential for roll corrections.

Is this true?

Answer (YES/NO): YES